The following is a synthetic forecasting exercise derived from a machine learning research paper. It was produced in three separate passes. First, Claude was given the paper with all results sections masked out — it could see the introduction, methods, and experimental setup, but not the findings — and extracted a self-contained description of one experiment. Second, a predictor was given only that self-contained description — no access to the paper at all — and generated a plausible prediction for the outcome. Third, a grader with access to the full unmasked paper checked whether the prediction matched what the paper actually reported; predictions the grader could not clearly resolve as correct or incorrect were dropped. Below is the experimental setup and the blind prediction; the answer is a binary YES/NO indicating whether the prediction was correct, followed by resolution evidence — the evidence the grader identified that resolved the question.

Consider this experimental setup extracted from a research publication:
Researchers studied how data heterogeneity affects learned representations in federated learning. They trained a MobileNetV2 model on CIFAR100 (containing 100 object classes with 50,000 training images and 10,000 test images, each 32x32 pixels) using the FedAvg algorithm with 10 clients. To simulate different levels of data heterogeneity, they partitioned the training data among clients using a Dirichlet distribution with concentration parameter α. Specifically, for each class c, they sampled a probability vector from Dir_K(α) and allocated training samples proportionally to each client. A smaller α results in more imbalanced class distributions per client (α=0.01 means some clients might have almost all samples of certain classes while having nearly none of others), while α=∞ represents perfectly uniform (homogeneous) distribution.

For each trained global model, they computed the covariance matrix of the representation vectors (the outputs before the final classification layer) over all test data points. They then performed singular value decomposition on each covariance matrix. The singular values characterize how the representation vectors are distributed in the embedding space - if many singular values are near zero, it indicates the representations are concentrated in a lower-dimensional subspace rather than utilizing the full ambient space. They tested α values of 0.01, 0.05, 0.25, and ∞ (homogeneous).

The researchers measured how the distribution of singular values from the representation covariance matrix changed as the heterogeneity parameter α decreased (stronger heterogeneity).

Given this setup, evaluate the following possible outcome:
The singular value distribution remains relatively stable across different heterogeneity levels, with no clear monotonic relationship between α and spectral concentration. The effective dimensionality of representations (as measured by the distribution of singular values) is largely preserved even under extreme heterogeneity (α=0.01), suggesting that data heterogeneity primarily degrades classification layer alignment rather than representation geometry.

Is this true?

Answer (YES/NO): NO